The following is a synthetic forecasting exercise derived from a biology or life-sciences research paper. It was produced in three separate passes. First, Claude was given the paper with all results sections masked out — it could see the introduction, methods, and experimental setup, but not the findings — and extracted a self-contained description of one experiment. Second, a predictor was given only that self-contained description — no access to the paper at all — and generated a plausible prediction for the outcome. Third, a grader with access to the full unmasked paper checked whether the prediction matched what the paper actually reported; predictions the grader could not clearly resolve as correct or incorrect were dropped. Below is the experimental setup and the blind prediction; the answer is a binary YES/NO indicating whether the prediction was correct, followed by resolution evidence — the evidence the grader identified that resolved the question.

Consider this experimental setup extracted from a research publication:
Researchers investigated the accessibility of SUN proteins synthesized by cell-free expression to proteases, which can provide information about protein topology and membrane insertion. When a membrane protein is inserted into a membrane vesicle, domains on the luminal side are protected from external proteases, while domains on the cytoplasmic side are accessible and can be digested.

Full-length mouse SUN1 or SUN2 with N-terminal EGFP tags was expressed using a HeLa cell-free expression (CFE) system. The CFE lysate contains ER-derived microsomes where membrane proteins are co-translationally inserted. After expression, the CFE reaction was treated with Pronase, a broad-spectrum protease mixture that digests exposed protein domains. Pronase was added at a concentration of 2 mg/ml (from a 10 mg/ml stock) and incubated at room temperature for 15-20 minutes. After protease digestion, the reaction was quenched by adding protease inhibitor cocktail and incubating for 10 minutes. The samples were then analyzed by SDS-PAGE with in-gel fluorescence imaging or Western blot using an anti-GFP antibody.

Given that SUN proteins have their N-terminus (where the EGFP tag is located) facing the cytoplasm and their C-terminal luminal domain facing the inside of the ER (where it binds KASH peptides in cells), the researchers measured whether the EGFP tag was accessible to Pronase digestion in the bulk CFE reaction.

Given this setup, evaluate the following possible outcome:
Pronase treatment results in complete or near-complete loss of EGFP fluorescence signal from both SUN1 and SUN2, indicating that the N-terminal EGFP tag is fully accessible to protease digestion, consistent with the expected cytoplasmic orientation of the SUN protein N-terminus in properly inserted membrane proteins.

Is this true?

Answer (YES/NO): NO